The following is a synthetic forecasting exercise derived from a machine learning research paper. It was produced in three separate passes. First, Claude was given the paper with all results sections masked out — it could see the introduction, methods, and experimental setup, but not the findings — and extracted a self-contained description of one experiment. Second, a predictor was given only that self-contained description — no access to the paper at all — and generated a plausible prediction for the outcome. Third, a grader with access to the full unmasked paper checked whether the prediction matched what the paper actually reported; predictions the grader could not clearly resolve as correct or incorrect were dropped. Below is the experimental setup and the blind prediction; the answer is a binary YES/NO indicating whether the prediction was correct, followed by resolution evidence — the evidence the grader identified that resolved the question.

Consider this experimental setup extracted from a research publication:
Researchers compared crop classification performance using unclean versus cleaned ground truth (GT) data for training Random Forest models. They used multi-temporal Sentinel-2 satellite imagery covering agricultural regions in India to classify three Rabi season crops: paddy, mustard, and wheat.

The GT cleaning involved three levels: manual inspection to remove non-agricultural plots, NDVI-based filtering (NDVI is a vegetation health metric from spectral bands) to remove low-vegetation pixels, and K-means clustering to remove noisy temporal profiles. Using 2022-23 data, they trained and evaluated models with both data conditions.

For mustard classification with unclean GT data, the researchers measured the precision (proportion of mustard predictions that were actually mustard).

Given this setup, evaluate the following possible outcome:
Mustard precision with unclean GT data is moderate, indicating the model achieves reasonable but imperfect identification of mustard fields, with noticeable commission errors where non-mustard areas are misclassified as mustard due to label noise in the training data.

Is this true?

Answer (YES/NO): NO